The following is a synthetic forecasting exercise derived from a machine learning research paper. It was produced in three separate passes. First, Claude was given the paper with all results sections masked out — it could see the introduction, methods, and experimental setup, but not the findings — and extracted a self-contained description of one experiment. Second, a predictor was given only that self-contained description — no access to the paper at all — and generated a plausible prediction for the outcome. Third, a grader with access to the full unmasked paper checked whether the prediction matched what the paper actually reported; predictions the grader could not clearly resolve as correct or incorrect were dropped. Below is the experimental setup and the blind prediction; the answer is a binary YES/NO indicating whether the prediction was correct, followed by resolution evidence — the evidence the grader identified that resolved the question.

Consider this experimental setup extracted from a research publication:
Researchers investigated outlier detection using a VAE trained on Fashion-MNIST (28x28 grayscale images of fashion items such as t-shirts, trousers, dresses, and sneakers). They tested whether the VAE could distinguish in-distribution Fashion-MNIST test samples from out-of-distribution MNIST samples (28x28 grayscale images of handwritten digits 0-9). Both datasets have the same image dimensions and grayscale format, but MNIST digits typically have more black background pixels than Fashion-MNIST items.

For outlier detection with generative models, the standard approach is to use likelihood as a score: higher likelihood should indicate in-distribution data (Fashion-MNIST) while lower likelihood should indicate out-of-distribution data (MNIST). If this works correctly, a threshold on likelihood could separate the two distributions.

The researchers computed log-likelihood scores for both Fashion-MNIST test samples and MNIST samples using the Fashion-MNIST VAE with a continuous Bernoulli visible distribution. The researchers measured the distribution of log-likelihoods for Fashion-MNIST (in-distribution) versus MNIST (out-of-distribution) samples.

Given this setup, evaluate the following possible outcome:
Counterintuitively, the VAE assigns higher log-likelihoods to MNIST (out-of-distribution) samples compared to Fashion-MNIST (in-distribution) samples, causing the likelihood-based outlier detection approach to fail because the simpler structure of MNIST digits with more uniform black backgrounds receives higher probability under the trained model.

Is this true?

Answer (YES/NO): YES